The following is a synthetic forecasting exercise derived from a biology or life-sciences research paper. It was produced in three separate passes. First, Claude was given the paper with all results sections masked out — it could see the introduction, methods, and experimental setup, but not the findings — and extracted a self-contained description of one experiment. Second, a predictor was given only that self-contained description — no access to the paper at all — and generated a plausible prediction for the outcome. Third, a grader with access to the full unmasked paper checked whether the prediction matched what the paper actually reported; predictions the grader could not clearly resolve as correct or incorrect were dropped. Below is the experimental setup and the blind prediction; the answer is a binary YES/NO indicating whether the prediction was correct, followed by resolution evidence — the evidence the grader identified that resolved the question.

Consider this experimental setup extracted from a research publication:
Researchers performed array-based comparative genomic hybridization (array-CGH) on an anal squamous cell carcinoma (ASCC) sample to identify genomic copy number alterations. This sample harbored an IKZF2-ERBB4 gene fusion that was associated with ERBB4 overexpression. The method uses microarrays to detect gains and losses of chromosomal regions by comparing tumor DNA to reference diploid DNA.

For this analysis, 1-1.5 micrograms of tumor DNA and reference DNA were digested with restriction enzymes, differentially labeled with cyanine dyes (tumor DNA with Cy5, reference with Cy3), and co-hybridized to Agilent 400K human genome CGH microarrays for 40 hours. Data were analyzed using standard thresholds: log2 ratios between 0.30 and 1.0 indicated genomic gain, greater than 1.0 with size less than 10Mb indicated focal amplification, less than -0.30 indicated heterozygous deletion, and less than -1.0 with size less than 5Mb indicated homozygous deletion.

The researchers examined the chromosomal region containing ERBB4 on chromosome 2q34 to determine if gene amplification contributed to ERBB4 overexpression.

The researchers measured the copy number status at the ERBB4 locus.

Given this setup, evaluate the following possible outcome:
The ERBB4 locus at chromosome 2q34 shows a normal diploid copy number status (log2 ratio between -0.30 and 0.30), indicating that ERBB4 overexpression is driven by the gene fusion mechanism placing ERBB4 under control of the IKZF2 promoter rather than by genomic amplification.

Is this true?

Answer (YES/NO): NO